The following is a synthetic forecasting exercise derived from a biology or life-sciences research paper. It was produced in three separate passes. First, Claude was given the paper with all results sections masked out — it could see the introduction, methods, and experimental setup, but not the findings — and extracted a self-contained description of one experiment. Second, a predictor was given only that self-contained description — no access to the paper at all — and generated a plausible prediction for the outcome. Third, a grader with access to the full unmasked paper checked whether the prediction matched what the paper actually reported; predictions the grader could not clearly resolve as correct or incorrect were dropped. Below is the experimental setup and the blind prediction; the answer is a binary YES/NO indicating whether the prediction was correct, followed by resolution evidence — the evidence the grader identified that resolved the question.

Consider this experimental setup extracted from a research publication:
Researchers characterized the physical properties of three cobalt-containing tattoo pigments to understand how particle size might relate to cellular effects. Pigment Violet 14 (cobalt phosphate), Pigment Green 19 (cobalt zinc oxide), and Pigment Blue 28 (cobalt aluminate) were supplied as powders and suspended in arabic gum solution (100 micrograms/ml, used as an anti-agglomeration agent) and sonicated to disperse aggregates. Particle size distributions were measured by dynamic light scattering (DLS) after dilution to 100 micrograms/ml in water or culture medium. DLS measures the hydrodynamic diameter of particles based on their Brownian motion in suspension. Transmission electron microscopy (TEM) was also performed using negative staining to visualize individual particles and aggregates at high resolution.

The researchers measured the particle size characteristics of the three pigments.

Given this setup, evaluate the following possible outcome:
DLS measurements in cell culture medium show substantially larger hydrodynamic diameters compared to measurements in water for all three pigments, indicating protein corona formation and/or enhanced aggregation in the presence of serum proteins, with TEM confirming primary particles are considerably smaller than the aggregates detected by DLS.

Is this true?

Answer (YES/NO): NO